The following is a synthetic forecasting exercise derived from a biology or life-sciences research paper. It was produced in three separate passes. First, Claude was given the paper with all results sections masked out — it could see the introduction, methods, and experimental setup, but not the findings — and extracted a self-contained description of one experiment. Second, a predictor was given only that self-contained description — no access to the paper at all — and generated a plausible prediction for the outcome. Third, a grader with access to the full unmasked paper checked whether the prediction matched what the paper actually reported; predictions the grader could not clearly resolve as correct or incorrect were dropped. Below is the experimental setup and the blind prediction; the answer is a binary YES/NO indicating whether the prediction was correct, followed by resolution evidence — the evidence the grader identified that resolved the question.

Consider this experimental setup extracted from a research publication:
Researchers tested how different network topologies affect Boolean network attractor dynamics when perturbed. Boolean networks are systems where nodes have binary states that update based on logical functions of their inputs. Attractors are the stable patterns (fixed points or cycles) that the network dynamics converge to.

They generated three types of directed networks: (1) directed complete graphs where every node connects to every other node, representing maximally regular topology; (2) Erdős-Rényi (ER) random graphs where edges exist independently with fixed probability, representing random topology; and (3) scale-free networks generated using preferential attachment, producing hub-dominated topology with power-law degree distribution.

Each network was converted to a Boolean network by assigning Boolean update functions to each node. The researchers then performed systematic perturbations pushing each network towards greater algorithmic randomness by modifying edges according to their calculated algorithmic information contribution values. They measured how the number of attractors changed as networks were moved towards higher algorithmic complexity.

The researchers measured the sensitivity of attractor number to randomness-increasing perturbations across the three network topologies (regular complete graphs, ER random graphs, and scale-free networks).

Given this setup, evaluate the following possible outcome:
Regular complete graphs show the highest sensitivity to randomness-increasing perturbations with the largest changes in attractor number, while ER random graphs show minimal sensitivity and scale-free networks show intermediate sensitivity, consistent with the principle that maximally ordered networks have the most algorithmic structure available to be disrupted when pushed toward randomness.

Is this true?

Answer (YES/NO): NO